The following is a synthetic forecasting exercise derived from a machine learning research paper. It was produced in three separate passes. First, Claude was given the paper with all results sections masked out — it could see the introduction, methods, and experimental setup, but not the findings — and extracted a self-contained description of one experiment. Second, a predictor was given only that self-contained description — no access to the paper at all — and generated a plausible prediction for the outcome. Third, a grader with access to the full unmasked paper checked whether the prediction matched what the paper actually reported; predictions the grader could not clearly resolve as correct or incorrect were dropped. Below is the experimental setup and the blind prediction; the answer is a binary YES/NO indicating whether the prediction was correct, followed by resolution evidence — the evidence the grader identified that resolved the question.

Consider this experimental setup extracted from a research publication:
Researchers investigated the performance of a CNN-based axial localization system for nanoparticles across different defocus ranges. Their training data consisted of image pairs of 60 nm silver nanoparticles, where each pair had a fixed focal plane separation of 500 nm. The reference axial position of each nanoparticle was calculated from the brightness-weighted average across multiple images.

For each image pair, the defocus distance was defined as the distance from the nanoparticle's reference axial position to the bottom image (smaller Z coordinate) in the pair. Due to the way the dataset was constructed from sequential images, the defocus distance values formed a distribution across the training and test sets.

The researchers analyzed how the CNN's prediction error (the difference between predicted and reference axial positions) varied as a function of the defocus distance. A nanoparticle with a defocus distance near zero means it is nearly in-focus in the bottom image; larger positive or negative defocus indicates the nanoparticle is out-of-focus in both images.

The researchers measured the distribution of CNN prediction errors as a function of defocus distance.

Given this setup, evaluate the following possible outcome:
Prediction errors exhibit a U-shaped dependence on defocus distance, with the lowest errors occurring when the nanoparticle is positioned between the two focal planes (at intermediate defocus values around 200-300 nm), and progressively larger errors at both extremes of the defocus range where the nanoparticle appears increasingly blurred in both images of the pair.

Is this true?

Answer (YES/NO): NO